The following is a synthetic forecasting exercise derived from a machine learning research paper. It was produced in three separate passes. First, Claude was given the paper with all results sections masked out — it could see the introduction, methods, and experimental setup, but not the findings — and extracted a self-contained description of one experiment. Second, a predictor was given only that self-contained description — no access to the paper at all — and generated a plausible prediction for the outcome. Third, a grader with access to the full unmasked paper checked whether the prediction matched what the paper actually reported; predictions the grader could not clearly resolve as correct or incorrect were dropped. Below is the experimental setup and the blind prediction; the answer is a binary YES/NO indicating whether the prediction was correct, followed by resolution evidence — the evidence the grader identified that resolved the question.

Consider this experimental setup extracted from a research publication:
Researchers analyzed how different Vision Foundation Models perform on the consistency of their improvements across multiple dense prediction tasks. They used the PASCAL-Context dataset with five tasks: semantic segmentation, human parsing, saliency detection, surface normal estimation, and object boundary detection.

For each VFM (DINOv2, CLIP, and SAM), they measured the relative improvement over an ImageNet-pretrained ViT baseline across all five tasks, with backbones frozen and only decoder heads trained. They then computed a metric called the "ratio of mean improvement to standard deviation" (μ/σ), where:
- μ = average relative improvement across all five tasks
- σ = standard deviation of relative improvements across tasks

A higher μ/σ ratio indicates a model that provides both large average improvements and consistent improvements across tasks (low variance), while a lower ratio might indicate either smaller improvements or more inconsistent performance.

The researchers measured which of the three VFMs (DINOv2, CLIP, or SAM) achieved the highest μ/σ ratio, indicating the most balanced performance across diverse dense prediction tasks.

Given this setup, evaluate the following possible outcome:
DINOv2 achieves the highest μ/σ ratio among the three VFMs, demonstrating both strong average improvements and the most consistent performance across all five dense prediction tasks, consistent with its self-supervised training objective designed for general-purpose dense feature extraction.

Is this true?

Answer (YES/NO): NO